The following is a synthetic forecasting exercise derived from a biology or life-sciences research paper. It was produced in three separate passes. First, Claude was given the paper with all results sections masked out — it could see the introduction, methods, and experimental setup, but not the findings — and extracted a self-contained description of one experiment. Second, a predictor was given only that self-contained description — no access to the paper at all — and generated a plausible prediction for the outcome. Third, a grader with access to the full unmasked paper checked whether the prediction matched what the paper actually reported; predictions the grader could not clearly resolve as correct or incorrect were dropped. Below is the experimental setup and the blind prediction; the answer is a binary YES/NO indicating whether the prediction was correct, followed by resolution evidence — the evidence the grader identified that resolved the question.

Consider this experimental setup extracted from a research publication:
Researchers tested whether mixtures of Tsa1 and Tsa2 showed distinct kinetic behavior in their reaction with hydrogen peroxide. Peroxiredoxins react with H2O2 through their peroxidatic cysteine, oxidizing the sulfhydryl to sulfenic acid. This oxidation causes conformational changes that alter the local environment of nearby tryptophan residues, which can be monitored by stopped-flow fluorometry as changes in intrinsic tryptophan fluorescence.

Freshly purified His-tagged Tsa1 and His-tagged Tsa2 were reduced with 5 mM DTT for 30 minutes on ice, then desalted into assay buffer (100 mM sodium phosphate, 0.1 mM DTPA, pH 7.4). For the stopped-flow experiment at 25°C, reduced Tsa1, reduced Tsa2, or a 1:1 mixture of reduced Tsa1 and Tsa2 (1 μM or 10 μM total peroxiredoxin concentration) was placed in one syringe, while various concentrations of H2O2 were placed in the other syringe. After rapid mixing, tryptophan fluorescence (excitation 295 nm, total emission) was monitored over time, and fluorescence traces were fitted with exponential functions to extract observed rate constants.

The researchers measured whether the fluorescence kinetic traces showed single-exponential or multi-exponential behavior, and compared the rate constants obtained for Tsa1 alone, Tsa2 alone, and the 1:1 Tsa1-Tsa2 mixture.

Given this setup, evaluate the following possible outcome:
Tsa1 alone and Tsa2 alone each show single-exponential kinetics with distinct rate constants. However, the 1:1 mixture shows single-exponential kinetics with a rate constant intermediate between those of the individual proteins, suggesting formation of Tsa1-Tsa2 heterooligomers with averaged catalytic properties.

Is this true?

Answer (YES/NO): NO